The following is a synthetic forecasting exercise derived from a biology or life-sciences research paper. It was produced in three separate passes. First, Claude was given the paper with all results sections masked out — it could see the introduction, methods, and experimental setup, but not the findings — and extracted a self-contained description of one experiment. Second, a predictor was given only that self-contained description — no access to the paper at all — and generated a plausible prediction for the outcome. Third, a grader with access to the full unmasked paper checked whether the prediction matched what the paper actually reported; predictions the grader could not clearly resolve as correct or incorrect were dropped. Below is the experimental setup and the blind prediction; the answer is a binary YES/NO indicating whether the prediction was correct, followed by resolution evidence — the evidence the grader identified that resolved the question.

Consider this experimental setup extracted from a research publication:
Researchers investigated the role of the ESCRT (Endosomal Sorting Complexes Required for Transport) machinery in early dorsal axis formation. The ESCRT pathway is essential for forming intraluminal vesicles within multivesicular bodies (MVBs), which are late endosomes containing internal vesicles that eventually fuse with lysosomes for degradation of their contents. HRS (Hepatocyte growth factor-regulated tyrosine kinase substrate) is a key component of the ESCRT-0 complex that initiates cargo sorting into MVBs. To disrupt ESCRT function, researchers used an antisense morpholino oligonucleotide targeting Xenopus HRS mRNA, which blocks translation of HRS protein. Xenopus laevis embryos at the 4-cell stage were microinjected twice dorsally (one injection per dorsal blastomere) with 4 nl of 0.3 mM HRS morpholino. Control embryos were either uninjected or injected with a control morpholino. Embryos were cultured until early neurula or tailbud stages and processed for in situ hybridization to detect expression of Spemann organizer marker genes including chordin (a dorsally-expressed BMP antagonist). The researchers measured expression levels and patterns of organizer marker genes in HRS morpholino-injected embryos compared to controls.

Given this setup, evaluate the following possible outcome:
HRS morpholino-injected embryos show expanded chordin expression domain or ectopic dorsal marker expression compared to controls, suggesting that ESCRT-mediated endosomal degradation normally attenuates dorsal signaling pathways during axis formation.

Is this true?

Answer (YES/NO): NO